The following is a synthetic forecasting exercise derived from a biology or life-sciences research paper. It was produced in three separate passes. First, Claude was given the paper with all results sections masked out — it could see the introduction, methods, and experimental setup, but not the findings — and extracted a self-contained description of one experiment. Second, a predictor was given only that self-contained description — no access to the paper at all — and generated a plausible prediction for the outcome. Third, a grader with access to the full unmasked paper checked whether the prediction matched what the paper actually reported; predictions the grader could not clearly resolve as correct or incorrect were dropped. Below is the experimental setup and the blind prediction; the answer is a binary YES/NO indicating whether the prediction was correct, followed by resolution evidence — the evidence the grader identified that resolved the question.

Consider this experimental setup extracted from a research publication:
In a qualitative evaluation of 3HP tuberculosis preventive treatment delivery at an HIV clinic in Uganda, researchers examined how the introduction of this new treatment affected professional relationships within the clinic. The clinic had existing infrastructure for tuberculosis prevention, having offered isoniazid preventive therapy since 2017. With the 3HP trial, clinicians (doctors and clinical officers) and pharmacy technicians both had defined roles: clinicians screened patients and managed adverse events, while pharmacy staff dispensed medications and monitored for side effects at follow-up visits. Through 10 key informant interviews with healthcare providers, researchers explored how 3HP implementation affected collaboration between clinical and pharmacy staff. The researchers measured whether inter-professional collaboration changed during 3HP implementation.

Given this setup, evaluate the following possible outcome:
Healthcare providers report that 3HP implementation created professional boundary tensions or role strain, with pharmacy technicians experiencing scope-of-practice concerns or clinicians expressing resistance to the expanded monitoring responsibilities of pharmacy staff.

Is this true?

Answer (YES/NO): NO